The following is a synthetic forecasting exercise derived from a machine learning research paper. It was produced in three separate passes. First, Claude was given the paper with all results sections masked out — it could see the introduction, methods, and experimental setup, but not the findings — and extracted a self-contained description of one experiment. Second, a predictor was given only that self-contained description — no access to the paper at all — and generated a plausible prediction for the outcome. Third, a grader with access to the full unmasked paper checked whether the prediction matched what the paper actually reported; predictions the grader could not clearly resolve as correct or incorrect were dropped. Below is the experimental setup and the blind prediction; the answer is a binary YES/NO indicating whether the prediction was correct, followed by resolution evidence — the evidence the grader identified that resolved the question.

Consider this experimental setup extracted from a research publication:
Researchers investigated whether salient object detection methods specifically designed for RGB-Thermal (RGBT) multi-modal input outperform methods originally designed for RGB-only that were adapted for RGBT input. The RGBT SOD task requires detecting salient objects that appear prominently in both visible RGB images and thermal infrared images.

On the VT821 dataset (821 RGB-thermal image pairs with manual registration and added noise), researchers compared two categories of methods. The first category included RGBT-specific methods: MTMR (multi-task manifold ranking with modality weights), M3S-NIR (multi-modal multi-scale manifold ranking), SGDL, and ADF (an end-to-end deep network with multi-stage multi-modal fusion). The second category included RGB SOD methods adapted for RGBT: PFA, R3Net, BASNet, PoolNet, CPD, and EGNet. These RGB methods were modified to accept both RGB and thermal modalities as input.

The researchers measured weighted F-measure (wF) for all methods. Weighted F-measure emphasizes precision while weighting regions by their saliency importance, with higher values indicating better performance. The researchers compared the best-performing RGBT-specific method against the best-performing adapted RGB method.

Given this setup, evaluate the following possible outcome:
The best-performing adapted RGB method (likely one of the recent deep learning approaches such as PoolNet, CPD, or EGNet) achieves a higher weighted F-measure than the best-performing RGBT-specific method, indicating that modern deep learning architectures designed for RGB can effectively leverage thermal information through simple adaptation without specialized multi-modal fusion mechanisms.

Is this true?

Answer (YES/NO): YES